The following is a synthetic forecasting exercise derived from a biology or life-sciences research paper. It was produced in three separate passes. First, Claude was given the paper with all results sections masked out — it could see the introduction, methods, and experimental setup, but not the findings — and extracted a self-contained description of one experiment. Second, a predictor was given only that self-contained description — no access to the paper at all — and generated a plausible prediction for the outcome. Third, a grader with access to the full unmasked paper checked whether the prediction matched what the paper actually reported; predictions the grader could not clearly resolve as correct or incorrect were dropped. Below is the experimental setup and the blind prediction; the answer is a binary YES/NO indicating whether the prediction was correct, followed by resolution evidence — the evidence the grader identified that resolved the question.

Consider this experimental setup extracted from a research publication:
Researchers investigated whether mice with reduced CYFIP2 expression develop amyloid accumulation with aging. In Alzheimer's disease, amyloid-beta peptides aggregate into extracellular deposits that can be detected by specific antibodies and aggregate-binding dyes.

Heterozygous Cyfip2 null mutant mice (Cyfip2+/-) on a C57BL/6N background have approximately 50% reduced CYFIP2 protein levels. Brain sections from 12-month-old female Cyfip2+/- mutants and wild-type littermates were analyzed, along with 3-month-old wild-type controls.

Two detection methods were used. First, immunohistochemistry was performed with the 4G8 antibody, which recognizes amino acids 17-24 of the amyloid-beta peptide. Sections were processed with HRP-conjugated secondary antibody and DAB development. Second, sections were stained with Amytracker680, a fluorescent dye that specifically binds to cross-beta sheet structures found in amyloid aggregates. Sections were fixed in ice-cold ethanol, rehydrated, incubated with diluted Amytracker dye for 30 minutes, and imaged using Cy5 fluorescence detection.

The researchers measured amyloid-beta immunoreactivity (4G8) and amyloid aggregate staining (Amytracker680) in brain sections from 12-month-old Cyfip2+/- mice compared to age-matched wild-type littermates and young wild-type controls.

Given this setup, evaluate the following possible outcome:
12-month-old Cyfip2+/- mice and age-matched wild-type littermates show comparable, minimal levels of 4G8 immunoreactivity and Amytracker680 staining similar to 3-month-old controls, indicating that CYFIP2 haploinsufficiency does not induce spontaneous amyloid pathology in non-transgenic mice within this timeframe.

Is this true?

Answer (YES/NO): NO